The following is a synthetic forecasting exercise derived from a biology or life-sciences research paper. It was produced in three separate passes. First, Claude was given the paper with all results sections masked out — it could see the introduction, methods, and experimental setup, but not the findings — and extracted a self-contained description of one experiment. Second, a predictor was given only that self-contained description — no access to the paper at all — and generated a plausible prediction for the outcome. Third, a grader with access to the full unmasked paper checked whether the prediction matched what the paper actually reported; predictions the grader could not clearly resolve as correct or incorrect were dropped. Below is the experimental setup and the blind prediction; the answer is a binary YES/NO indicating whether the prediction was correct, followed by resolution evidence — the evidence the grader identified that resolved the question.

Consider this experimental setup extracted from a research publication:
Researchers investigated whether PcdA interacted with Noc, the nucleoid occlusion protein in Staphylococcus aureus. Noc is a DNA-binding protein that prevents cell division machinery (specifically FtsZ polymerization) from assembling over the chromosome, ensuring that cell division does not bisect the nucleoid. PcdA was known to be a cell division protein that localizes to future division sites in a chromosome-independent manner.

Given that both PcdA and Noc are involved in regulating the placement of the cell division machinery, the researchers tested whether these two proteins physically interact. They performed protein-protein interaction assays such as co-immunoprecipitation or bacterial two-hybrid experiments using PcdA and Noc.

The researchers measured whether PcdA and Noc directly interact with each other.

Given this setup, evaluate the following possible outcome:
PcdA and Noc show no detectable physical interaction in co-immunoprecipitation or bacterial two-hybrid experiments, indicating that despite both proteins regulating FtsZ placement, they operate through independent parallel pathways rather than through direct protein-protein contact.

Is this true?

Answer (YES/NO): YES